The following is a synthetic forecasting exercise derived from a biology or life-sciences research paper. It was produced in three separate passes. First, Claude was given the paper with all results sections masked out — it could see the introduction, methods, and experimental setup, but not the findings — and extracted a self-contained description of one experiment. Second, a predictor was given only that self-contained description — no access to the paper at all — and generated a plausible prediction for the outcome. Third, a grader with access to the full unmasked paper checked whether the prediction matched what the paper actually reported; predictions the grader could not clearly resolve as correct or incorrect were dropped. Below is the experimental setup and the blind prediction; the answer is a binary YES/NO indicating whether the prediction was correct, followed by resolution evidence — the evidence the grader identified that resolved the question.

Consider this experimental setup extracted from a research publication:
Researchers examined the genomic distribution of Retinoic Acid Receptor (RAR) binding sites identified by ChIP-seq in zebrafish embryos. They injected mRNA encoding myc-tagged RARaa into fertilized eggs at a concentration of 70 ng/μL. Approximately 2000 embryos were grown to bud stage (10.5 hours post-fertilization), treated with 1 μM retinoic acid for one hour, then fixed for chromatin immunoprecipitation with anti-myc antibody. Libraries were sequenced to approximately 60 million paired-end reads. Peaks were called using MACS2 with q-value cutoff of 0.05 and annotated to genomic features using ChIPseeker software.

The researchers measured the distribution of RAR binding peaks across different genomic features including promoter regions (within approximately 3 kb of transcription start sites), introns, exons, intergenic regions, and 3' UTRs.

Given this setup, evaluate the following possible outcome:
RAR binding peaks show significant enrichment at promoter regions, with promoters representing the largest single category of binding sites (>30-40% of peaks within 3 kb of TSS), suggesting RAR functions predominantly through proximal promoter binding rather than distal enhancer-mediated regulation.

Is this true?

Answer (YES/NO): NO